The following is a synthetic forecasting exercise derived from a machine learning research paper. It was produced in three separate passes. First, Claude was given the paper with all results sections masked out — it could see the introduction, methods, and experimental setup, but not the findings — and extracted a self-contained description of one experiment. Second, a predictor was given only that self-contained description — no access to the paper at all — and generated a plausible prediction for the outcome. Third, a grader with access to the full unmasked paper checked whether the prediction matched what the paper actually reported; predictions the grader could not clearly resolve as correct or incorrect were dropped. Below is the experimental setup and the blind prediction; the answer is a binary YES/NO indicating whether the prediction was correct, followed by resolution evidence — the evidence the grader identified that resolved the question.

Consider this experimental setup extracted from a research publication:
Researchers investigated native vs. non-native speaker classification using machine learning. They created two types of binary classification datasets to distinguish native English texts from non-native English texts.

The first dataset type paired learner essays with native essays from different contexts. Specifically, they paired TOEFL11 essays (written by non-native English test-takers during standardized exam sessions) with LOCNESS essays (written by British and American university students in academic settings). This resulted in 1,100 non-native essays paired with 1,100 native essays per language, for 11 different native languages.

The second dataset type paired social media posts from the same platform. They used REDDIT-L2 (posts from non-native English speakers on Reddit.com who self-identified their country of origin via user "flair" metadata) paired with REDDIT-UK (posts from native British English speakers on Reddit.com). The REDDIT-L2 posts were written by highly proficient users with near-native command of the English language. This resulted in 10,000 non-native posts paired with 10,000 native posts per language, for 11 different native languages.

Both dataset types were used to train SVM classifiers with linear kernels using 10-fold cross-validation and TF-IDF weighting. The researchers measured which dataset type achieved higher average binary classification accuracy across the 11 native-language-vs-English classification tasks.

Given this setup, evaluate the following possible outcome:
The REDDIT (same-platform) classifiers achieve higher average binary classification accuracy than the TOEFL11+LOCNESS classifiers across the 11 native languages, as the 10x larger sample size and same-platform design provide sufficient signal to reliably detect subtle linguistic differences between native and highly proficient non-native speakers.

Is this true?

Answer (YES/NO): NO